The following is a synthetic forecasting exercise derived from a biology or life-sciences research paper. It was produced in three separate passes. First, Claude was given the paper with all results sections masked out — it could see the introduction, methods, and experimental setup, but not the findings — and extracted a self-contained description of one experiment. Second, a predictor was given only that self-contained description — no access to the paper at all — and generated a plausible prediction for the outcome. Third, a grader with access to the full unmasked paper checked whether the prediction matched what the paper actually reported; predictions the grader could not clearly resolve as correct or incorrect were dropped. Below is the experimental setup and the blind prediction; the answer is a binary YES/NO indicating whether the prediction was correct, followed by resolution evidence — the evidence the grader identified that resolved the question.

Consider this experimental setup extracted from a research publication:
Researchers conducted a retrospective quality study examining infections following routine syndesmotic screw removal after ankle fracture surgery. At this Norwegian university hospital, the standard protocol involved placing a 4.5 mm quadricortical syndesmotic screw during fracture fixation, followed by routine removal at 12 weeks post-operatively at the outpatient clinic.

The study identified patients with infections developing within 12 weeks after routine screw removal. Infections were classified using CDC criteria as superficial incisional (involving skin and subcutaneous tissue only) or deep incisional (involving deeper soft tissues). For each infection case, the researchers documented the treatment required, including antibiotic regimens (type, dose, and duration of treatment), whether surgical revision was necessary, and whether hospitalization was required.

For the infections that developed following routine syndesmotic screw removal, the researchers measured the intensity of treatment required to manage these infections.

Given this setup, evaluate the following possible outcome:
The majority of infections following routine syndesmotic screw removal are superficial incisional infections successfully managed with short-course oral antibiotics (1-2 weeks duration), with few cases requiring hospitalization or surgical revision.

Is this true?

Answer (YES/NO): NO